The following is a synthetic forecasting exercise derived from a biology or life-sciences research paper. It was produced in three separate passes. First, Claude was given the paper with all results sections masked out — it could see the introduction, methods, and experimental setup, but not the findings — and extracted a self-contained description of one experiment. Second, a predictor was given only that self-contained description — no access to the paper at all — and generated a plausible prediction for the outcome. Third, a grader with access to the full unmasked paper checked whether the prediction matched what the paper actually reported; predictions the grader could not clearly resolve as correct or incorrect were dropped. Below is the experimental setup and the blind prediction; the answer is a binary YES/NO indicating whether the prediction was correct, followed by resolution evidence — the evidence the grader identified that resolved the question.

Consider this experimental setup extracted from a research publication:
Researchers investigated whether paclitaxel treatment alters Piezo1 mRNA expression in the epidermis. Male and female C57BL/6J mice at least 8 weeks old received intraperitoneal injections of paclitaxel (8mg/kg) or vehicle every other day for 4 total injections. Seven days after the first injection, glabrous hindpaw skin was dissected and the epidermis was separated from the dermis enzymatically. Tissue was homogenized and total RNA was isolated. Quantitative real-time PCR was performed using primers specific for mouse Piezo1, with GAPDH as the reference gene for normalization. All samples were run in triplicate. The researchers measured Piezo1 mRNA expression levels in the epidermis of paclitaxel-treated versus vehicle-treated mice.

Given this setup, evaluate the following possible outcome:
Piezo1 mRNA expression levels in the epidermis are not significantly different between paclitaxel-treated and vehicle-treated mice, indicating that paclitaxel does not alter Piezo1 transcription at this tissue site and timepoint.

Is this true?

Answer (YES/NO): YES